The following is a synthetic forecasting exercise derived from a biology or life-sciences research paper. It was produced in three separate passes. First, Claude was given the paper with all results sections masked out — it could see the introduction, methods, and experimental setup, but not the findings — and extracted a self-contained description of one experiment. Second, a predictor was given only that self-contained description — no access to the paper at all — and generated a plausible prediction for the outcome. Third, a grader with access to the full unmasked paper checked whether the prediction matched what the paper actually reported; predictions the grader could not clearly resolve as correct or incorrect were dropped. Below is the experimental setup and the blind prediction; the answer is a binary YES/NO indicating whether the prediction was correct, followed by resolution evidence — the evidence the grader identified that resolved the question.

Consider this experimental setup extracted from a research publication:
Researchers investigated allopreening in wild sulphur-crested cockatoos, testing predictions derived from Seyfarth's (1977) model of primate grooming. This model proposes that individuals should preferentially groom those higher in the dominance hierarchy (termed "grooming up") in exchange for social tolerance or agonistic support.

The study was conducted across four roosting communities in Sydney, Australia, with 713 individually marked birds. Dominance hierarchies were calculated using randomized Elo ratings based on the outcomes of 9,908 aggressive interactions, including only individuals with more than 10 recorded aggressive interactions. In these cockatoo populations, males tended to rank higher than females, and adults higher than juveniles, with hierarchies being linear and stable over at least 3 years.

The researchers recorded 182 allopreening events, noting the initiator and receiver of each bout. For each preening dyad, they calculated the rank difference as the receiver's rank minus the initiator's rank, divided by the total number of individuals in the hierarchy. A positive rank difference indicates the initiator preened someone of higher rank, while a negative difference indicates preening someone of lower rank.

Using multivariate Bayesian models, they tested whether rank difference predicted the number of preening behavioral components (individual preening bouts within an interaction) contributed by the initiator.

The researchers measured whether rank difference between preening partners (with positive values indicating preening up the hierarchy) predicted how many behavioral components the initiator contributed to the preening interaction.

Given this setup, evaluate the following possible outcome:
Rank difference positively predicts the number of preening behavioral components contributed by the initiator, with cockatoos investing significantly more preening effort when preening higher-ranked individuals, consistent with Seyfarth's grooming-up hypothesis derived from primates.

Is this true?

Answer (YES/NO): NO